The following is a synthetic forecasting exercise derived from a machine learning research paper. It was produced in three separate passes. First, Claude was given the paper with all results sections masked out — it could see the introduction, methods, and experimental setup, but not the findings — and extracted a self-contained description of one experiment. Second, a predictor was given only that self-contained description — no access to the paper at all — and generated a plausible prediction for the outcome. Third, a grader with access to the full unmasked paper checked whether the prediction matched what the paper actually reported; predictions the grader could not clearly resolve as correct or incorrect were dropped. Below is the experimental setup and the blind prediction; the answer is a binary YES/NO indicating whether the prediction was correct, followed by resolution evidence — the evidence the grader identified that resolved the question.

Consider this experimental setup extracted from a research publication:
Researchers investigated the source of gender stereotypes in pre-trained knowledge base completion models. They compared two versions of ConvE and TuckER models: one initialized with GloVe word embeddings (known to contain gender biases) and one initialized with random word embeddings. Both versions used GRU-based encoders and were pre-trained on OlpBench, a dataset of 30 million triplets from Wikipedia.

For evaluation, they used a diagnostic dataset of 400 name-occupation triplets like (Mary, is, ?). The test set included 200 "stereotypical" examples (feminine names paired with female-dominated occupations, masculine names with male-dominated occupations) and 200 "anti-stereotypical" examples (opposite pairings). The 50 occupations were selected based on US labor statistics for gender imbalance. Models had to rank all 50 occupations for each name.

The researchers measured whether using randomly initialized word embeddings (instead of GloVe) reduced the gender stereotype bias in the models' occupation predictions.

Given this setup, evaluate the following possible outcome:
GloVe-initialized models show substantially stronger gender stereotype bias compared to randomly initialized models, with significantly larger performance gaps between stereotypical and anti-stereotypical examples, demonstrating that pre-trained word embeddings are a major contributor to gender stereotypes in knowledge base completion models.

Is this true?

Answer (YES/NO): NO